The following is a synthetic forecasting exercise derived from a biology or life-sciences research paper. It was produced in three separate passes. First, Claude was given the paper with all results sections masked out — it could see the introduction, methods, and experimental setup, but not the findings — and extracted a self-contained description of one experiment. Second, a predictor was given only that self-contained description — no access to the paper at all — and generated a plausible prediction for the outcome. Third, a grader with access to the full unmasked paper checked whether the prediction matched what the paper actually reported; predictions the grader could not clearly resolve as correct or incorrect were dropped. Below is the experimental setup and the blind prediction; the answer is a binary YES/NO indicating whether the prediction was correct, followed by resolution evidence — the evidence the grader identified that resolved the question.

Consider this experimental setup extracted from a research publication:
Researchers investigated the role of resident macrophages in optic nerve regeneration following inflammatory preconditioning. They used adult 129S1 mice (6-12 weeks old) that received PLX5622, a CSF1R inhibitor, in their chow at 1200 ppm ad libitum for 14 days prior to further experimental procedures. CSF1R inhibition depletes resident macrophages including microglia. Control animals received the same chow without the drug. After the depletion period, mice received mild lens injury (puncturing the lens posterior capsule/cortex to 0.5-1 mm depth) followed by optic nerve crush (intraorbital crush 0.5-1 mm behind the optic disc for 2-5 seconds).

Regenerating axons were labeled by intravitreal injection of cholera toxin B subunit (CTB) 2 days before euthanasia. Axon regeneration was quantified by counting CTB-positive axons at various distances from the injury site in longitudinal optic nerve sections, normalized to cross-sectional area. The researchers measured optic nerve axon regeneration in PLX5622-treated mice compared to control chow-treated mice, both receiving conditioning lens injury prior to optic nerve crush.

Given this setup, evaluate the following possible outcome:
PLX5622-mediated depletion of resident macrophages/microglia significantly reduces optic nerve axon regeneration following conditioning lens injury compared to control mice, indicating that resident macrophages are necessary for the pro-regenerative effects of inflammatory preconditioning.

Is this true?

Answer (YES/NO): NO